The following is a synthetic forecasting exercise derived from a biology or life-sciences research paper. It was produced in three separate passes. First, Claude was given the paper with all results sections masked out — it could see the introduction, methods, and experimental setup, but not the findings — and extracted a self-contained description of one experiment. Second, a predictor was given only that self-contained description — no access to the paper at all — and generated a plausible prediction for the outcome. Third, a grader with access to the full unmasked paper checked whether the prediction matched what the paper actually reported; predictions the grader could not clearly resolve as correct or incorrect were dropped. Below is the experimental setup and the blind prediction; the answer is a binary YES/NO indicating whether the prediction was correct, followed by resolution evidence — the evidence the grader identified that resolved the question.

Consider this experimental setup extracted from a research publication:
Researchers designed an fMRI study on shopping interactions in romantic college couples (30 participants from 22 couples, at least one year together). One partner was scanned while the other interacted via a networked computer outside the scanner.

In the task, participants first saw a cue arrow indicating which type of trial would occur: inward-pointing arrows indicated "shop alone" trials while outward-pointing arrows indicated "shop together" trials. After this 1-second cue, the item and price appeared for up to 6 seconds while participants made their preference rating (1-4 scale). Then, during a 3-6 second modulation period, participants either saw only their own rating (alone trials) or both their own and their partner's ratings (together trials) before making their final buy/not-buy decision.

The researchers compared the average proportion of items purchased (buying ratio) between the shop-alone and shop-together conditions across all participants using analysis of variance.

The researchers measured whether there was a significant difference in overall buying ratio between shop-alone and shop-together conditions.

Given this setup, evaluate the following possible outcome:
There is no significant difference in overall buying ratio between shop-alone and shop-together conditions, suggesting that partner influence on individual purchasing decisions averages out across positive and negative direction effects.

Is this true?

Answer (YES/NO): NO